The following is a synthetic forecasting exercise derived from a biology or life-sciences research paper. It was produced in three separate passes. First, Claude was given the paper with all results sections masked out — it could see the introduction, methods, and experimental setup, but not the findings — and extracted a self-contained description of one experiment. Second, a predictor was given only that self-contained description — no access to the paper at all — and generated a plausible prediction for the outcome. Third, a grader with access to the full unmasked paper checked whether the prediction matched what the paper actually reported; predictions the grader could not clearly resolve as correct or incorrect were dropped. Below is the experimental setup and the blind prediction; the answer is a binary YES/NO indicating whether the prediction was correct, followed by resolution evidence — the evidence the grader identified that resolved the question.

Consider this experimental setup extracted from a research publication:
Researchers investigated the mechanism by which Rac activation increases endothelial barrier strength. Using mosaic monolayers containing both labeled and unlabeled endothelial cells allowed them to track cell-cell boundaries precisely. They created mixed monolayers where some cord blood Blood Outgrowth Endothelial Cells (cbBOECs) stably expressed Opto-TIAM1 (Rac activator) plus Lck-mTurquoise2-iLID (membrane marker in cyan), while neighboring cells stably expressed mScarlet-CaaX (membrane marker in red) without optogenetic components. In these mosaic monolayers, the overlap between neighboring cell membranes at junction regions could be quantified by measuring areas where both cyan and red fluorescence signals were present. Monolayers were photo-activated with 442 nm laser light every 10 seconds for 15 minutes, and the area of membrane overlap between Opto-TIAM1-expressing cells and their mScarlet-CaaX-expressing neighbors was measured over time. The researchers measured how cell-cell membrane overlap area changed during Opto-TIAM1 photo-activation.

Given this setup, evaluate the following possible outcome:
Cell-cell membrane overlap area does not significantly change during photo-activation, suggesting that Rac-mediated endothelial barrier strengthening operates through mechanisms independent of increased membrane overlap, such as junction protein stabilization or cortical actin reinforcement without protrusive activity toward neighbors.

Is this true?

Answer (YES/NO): NO